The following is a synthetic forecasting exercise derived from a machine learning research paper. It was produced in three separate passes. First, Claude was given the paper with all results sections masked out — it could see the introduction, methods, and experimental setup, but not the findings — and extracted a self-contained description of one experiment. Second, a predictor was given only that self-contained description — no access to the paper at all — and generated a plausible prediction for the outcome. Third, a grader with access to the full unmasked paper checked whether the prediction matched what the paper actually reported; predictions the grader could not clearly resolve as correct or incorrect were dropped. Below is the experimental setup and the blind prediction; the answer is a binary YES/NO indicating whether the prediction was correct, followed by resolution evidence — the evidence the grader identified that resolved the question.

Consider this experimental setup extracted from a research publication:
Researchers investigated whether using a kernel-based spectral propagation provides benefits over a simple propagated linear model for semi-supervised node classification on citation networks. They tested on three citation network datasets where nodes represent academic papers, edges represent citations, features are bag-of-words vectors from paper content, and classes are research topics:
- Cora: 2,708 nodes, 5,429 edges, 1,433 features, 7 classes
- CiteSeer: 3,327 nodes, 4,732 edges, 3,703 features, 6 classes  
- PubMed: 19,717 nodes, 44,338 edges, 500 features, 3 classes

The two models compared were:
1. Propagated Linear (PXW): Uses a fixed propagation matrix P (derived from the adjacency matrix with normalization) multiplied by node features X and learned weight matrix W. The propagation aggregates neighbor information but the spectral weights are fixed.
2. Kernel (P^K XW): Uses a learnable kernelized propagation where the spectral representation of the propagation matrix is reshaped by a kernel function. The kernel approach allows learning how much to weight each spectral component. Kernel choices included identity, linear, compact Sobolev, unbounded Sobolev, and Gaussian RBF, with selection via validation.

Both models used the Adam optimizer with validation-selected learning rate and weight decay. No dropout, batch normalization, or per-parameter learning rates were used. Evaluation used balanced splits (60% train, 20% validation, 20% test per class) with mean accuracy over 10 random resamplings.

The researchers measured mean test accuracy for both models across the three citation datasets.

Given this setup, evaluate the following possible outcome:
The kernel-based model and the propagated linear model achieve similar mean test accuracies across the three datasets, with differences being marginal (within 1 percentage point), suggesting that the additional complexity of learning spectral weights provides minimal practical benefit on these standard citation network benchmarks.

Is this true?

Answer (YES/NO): NO